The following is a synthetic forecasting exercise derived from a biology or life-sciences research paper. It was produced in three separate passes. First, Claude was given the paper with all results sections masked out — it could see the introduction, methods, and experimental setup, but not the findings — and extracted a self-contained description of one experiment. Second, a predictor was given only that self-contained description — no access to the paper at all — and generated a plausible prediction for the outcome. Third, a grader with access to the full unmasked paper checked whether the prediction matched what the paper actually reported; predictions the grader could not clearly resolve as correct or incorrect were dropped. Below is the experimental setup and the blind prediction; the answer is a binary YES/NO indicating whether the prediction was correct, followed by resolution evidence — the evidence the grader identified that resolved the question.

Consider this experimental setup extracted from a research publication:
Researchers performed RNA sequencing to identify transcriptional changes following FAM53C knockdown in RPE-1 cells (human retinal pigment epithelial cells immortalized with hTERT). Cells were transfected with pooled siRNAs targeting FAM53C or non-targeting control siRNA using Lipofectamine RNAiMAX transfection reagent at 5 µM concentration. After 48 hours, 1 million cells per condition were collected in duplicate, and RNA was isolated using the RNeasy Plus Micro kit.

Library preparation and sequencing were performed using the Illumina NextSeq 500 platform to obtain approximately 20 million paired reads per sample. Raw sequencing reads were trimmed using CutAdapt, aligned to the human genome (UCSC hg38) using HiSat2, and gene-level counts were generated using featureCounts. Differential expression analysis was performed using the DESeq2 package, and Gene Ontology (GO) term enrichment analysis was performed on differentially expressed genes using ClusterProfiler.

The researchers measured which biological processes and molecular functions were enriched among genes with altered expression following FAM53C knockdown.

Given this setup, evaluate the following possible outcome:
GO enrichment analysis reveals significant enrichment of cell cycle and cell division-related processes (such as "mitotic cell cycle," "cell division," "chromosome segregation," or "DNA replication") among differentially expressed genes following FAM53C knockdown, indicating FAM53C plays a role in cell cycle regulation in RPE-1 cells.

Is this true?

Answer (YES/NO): YES